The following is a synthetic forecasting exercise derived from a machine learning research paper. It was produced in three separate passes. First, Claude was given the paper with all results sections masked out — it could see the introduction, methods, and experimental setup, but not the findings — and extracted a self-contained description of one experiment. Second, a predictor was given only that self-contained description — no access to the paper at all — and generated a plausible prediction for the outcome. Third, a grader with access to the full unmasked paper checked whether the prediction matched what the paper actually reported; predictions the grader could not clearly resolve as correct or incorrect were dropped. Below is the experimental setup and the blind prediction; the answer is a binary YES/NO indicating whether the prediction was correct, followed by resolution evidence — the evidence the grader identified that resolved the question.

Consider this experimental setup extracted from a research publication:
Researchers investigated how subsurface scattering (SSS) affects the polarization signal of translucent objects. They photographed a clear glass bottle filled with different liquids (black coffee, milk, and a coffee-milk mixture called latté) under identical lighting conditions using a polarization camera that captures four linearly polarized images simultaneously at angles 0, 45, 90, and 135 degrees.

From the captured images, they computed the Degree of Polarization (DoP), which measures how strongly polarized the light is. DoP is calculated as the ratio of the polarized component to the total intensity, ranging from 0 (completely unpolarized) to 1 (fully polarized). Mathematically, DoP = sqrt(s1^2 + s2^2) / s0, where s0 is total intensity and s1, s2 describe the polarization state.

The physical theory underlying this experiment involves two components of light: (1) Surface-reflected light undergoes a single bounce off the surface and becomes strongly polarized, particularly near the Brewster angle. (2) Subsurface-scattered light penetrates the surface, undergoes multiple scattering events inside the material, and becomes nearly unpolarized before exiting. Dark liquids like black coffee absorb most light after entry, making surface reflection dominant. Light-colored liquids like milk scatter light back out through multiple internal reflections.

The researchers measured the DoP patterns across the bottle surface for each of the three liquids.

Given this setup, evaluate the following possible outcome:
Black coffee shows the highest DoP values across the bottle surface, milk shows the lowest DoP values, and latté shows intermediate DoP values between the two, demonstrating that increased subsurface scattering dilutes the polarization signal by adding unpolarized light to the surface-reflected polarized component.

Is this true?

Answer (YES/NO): YES